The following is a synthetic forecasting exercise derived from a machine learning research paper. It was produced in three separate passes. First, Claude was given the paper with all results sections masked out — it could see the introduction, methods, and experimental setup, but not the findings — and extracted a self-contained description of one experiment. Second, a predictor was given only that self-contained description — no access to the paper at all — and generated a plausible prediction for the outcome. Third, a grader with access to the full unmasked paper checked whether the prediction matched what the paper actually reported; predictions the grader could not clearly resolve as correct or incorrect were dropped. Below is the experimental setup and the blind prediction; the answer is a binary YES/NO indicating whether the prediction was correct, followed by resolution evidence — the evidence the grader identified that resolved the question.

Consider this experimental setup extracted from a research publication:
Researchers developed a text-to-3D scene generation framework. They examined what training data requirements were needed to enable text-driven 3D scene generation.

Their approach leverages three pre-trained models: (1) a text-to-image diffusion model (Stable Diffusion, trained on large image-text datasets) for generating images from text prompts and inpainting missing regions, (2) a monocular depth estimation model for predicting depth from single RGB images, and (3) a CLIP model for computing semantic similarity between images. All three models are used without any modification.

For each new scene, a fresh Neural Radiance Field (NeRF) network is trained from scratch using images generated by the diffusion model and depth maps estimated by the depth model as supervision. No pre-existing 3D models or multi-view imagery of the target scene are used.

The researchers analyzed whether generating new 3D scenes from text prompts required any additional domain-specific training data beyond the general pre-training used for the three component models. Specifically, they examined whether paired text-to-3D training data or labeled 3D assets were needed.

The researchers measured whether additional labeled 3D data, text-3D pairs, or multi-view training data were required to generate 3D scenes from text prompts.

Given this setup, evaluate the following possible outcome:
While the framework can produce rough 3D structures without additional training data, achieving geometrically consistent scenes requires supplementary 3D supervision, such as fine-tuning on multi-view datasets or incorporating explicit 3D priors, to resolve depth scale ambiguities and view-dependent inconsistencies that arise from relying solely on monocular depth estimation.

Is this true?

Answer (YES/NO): NO